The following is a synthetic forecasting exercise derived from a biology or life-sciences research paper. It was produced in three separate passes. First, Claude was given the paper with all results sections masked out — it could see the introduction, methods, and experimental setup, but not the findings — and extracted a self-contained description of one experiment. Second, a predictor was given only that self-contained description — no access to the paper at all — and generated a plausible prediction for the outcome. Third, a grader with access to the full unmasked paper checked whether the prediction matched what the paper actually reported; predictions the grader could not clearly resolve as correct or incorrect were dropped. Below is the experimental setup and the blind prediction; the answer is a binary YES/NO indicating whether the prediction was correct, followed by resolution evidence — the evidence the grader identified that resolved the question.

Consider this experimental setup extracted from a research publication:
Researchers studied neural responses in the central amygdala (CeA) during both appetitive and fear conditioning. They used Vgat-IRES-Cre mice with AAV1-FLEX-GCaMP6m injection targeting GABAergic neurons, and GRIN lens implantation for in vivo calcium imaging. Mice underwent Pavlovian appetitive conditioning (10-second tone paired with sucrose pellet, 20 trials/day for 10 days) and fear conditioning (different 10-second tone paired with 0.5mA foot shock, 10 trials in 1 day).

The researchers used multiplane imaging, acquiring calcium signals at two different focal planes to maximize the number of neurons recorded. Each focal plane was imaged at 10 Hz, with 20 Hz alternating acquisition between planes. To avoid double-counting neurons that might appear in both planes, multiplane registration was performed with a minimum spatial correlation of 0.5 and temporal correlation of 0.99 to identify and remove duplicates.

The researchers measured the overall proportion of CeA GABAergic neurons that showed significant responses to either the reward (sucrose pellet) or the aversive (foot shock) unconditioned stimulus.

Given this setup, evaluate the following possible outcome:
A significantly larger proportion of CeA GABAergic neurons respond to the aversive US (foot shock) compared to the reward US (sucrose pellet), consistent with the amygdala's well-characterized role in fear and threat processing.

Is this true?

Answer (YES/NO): NO